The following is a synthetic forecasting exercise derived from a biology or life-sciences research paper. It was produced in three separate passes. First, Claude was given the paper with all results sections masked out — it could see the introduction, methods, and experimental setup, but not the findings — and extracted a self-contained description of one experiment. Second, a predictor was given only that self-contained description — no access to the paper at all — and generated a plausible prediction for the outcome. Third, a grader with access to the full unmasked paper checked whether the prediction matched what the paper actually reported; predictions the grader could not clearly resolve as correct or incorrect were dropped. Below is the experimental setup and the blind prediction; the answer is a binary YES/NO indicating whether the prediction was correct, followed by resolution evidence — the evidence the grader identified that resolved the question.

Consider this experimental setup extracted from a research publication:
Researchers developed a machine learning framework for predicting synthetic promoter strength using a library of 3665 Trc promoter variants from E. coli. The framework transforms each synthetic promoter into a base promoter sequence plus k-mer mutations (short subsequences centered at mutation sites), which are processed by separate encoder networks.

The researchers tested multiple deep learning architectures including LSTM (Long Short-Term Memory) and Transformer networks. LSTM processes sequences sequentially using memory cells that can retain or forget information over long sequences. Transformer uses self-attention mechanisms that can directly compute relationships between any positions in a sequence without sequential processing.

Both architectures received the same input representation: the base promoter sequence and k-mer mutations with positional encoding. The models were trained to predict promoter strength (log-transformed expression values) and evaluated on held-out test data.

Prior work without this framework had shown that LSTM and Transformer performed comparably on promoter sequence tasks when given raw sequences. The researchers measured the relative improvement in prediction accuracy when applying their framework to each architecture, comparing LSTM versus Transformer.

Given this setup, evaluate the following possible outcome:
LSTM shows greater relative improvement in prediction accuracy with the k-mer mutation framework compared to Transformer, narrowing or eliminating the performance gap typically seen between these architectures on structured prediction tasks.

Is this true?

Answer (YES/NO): YES